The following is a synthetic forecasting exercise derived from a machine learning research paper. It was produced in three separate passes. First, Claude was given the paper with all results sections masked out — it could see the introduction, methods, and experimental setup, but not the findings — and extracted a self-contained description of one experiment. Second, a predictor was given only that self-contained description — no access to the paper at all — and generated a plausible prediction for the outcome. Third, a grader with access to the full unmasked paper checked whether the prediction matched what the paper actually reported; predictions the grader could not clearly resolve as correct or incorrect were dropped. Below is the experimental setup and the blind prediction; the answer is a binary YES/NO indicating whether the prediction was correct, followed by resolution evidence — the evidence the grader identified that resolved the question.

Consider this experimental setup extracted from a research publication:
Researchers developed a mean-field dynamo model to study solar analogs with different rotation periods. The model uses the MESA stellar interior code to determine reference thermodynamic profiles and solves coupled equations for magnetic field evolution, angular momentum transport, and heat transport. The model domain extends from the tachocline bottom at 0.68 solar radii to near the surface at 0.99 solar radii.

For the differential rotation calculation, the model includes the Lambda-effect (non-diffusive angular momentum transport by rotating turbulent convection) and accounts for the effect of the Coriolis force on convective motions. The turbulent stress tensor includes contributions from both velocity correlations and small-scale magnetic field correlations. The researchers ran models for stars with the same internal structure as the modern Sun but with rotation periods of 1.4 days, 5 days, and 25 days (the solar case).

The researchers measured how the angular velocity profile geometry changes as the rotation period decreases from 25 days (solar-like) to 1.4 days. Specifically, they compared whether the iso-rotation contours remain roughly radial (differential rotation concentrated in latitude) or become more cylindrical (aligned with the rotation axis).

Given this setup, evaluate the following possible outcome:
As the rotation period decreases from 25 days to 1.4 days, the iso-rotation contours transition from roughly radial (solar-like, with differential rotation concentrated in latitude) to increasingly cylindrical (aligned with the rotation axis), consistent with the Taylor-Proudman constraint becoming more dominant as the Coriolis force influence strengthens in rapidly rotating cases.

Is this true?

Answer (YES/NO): YES